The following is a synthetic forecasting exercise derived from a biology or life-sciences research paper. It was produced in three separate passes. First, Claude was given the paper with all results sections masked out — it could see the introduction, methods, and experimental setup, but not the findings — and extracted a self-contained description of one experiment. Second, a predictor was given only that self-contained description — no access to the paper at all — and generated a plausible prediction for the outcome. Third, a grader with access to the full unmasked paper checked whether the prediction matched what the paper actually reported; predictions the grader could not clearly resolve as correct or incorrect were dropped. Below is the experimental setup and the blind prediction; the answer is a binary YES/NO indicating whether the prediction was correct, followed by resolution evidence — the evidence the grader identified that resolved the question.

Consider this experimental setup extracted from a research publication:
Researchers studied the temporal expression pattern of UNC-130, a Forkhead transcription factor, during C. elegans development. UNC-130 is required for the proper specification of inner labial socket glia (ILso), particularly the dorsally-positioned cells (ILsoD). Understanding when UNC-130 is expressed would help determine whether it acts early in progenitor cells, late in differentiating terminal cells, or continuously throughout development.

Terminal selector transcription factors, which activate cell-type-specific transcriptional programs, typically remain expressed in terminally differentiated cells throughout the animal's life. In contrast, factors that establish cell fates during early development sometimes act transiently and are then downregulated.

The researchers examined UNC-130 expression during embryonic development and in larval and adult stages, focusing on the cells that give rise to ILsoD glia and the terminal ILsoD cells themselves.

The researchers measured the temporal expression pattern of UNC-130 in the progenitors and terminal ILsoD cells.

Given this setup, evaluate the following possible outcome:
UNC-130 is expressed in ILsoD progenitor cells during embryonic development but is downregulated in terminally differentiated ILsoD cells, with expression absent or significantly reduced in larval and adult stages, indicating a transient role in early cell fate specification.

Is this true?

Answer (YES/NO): YES